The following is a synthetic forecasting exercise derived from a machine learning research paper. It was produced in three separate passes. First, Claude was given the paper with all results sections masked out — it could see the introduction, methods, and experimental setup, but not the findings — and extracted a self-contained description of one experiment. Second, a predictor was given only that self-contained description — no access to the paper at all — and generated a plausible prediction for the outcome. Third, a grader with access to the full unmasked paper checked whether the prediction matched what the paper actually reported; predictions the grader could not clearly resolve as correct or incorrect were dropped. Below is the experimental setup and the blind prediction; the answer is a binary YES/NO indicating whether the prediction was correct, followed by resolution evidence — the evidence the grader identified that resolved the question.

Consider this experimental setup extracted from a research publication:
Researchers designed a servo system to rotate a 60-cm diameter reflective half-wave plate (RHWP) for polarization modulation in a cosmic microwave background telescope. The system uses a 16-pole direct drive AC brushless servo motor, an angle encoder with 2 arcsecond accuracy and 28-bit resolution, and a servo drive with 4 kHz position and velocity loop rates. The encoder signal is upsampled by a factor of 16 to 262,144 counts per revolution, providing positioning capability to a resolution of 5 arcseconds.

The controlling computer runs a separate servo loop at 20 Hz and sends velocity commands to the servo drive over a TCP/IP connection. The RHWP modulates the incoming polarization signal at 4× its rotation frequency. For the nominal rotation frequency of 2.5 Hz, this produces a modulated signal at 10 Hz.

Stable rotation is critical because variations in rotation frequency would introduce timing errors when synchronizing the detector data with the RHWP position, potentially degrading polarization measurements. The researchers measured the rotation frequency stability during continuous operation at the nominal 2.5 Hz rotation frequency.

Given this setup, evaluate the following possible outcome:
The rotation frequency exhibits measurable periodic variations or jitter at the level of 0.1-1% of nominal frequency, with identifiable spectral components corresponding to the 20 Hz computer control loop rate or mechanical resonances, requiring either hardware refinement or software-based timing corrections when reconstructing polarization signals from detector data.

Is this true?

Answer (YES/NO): NO